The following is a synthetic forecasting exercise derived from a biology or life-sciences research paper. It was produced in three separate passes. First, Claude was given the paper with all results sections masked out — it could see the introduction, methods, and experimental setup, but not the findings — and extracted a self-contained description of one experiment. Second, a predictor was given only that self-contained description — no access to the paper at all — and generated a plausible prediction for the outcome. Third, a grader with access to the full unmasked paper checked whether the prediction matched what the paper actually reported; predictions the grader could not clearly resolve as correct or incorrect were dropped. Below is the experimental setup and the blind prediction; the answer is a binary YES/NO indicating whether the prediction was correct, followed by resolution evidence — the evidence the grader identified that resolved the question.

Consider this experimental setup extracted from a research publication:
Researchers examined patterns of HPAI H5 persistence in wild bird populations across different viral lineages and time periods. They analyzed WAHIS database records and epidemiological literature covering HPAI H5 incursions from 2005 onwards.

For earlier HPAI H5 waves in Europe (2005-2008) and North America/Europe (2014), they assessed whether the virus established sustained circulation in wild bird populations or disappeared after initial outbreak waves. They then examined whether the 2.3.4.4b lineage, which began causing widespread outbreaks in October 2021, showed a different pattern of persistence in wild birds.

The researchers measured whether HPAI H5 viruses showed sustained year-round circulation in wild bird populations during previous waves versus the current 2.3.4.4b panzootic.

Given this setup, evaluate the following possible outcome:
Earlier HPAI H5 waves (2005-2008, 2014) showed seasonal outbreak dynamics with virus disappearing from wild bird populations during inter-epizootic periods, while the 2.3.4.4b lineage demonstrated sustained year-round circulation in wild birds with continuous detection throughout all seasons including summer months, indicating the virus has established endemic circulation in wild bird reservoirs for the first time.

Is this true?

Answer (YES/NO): NO